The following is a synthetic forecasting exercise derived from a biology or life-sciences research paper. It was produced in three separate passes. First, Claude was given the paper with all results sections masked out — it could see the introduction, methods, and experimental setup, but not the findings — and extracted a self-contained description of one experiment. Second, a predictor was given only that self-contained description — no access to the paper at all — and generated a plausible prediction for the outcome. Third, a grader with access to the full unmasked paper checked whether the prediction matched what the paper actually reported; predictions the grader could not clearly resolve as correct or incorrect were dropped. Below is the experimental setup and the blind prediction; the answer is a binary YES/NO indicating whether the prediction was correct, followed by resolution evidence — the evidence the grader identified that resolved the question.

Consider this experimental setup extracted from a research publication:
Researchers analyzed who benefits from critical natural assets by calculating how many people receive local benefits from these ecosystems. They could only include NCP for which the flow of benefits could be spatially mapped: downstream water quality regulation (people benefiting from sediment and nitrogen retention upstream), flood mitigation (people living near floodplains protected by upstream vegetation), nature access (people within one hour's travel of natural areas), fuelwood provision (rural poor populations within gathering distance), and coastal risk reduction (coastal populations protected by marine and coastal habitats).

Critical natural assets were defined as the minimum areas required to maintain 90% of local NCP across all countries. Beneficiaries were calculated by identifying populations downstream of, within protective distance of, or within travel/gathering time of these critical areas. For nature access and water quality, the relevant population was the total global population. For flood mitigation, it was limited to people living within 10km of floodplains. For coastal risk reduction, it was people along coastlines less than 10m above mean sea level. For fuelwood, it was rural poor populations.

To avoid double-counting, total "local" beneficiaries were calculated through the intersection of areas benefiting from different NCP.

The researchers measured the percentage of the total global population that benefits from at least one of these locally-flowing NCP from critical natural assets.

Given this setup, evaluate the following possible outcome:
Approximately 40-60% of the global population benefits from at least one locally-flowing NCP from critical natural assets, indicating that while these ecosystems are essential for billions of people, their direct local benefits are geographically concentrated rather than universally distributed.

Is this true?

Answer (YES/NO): NO